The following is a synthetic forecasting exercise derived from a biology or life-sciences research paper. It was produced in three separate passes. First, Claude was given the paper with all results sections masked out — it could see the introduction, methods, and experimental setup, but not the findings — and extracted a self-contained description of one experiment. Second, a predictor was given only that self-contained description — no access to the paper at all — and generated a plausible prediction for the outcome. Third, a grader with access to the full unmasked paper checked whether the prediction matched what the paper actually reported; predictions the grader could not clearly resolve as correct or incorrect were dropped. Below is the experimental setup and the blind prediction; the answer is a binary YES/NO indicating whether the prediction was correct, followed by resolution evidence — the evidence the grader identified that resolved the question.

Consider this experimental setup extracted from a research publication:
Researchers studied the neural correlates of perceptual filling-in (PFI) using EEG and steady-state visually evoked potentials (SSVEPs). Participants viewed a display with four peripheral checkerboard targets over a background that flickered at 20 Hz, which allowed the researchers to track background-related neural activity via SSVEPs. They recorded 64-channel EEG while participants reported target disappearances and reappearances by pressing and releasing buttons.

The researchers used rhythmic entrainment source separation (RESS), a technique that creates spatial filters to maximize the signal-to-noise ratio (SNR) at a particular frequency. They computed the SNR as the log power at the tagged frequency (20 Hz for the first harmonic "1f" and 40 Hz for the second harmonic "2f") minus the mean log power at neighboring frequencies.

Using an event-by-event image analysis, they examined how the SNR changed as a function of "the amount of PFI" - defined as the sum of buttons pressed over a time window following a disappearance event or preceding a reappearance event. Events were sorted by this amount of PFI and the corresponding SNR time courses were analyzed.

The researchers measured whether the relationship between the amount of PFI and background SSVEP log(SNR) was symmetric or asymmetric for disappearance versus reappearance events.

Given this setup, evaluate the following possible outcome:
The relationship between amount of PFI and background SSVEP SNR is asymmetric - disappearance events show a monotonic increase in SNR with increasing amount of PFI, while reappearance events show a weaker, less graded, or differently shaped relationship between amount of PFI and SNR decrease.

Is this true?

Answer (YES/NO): YES